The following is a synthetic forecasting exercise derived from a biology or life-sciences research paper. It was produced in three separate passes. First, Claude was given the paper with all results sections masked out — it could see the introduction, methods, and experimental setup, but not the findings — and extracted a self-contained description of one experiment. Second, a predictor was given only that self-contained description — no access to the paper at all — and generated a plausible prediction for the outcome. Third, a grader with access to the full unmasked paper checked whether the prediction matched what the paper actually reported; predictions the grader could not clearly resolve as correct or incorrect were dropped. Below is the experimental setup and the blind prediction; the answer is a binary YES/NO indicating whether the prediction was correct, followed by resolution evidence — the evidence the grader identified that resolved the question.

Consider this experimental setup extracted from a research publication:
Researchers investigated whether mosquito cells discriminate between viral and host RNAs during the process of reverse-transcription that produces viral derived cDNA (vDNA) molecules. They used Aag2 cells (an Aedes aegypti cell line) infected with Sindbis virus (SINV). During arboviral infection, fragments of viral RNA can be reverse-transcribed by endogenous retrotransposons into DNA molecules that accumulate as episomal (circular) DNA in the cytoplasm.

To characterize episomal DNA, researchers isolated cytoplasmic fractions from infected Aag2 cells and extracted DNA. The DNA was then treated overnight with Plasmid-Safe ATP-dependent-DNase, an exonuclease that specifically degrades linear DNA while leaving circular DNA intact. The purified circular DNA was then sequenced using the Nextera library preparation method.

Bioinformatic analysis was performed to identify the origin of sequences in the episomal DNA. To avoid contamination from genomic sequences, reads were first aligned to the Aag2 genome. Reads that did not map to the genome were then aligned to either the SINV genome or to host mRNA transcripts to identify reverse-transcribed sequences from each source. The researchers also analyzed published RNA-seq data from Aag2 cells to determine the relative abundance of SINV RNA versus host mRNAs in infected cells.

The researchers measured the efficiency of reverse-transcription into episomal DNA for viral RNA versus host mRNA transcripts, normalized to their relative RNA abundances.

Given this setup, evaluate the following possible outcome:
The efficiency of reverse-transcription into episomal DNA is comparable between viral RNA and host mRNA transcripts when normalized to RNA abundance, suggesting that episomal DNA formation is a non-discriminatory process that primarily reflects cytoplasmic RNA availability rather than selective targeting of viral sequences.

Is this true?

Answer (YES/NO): NO